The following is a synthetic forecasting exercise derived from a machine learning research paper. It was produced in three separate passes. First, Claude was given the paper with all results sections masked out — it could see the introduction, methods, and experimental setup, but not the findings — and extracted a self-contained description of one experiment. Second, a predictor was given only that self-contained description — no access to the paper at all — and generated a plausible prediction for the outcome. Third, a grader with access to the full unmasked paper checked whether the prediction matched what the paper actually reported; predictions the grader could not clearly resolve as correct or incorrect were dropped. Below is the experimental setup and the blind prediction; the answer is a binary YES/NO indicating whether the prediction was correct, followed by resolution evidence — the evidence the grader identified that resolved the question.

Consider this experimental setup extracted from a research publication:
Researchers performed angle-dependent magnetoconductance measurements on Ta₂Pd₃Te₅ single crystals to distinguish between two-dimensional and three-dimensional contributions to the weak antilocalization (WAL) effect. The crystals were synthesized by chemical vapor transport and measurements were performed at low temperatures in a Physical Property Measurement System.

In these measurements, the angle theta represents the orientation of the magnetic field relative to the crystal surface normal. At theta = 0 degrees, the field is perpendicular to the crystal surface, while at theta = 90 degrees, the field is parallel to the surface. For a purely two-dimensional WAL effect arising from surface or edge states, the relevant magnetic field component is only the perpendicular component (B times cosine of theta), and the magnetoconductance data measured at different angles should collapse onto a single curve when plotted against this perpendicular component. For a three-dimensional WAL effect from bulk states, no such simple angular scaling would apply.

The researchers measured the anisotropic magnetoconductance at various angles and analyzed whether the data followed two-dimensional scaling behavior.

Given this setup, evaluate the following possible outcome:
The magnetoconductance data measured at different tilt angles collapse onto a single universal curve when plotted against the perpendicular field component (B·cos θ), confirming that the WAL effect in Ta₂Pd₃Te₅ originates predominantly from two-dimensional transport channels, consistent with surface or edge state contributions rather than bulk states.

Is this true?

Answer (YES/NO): NO